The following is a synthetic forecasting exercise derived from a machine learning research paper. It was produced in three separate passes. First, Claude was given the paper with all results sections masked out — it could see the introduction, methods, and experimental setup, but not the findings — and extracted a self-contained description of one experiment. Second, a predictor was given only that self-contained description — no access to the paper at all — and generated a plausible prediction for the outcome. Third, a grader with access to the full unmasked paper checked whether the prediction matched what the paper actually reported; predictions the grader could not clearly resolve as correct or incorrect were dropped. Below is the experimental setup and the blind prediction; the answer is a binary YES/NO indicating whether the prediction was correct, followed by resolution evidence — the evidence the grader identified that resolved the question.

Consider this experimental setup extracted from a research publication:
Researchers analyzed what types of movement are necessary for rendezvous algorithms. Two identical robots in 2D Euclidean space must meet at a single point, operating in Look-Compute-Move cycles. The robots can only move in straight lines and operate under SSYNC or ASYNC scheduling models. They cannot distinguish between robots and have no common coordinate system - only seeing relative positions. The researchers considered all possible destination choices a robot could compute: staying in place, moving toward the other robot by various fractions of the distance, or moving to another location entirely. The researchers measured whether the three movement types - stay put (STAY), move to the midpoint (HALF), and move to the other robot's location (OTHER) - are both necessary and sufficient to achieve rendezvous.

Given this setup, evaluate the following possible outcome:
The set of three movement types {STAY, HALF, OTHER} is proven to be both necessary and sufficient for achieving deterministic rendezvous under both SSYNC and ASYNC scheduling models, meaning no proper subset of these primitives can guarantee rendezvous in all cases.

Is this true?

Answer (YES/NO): YES